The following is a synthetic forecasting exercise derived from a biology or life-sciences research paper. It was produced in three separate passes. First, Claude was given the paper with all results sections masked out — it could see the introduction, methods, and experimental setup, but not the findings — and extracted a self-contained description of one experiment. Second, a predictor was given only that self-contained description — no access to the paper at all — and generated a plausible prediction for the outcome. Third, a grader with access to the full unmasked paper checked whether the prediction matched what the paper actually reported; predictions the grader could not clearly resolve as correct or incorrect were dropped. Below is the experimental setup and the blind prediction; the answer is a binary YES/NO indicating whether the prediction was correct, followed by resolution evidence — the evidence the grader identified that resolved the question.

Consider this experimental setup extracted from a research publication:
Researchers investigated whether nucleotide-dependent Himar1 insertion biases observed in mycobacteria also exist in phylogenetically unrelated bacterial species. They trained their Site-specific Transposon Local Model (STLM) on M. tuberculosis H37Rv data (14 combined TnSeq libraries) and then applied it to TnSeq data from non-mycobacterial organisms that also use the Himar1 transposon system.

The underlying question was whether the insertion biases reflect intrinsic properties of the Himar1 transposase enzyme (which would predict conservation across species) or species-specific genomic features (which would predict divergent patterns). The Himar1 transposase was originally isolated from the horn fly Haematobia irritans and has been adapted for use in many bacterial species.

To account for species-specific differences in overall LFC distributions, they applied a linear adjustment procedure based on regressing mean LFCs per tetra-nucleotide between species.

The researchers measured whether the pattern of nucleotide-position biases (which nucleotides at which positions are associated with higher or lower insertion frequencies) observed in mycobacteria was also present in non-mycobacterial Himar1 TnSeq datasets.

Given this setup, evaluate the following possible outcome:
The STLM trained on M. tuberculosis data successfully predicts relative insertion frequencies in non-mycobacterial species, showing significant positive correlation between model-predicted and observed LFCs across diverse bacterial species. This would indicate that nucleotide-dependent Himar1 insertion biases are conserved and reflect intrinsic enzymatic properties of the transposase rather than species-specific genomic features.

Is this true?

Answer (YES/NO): YES